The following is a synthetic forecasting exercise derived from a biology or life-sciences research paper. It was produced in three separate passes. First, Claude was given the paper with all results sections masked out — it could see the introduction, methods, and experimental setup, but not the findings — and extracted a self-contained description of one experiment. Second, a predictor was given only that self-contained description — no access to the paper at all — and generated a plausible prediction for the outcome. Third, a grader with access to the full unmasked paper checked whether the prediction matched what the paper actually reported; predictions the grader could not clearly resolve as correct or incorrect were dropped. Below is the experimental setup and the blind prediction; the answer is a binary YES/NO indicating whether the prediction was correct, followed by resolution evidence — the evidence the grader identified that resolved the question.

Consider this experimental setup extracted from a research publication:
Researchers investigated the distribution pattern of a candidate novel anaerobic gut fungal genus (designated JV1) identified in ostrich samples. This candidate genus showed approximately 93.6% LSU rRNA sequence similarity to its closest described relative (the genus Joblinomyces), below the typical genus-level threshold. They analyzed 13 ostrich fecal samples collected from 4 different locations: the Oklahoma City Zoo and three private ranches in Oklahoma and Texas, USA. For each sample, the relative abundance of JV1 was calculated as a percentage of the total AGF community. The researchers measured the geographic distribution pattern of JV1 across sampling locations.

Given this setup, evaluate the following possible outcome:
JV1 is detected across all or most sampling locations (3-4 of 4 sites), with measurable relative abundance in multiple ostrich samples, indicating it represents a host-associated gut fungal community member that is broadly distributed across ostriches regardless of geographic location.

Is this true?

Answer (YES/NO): NO